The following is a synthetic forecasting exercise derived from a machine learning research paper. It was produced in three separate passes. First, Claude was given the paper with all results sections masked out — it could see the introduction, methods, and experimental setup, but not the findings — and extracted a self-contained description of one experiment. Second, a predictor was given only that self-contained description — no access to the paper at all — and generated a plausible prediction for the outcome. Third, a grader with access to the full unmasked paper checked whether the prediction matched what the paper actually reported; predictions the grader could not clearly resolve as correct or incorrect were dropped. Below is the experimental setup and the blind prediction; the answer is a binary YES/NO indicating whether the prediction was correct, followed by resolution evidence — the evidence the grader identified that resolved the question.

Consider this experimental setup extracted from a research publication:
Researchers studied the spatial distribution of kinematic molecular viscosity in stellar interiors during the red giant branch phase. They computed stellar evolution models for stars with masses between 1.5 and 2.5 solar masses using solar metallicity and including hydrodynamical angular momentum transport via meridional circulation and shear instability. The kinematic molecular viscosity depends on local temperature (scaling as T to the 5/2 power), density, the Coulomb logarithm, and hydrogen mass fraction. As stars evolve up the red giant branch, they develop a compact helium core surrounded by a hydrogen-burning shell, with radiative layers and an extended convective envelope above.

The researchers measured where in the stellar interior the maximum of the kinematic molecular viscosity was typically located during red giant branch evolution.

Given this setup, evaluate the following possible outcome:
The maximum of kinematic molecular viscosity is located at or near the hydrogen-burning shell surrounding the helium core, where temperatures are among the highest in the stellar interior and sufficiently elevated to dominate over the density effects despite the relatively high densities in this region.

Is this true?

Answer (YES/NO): NO